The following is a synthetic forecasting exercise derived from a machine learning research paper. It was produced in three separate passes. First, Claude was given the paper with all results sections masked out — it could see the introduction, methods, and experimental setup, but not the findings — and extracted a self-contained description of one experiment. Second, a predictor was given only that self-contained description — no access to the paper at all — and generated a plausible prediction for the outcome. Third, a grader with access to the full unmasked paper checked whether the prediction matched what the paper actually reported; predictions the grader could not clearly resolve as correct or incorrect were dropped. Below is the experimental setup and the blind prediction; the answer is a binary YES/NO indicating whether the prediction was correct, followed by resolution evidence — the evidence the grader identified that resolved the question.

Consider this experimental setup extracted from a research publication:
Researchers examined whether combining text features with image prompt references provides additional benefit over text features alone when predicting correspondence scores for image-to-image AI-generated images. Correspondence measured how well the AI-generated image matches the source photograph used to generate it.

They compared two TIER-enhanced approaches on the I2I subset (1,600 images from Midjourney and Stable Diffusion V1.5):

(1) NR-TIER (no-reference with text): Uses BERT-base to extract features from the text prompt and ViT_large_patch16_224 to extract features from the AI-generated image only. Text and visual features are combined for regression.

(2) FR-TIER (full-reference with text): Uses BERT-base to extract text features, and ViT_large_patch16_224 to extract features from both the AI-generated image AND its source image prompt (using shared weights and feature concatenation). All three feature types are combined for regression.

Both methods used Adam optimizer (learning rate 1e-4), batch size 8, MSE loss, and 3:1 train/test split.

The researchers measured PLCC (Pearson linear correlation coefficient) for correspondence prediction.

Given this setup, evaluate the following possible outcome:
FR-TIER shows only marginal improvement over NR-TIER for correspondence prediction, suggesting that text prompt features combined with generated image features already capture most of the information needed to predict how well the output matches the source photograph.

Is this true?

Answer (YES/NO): YES